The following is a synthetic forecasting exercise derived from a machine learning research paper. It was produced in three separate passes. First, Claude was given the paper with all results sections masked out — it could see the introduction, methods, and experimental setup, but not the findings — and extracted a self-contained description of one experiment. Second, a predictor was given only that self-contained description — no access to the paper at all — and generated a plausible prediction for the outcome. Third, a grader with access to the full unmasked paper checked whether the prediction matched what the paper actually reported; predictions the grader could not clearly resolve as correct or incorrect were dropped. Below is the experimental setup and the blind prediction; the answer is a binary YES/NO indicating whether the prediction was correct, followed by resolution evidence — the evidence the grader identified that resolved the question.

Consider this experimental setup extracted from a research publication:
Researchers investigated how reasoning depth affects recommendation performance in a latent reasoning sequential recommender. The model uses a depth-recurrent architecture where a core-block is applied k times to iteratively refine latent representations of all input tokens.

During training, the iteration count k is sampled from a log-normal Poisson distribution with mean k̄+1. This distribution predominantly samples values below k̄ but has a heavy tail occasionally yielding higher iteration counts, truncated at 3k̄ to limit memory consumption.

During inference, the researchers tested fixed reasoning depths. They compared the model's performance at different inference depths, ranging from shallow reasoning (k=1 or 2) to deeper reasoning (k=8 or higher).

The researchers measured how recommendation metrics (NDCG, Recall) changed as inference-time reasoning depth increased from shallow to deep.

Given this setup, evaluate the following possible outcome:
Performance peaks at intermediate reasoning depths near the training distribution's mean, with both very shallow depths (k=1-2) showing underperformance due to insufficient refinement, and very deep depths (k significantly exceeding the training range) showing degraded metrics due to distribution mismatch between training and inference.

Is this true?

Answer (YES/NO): NO